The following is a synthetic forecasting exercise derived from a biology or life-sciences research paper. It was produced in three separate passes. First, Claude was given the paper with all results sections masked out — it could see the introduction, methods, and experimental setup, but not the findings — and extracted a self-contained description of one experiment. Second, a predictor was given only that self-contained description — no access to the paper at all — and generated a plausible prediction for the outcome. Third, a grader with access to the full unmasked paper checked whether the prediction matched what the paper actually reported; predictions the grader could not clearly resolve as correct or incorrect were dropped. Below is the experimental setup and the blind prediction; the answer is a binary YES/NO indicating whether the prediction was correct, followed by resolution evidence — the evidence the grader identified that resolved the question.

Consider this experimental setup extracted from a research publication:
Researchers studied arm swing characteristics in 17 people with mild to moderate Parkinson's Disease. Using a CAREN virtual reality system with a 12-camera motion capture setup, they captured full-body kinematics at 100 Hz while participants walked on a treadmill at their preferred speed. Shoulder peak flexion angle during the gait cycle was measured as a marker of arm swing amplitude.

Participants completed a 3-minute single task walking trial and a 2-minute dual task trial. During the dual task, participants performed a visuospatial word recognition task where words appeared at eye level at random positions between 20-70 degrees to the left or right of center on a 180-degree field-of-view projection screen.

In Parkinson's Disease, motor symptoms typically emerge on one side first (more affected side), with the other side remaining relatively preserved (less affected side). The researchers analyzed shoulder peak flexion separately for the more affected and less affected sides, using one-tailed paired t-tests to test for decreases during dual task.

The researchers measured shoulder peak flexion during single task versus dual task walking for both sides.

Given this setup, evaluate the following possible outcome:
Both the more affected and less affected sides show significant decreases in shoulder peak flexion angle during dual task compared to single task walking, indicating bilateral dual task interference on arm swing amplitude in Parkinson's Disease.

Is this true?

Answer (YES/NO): NO